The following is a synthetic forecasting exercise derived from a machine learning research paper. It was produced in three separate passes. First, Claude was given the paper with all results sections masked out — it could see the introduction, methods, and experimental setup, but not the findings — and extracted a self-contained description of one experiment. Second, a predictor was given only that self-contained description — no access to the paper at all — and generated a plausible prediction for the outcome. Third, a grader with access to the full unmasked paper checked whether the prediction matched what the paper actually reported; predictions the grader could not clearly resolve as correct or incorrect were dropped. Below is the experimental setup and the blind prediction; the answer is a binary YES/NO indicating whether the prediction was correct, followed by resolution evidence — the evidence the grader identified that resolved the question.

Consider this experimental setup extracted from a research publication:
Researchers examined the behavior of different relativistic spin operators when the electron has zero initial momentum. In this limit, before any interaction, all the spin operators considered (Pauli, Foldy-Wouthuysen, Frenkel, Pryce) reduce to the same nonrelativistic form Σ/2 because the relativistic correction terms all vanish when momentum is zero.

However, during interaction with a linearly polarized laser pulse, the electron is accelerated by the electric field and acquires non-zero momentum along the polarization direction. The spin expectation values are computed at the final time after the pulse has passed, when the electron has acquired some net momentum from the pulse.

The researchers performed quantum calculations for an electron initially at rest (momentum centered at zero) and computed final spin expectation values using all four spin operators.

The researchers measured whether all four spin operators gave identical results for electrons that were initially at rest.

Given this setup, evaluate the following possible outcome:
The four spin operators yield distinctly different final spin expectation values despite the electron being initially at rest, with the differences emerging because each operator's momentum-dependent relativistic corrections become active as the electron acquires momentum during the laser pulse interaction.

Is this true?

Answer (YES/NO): YES